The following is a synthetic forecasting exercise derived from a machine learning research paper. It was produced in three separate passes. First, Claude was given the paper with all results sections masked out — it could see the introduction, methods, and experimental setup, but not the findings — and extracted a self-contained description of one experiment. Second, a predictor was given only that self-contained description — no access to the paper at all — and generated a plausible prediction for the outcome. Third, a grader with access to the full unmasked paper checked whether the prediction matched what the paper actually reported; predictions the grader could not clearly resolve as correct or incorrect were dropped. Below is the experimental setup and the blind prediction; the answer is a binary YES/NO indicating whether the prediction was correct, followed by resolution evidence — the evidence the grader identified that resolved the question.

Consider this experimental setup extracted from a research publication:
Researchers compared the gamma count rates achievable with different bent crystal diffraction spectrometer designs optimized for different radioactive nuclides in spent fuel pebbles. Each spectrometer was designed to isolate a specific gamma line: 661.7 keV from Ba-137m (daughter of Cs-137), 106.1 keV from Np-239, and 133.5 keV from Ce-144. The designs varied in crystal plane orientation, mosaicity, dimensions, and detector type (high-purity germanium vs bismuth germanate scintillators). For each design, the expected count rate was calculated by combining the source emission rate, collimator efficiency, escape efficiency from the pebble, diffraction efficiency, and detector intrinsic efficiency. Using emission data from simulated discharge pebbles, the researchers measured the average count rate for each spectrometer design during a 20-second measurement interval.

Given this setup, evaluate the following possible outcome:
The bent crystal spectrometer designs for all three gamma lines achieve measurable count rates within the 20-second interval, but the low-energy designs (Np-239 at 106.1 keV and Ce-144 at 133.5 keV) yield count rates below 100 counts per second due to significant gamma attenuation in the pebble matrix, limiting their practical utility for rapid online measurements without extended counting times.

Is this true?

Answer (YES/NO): NO